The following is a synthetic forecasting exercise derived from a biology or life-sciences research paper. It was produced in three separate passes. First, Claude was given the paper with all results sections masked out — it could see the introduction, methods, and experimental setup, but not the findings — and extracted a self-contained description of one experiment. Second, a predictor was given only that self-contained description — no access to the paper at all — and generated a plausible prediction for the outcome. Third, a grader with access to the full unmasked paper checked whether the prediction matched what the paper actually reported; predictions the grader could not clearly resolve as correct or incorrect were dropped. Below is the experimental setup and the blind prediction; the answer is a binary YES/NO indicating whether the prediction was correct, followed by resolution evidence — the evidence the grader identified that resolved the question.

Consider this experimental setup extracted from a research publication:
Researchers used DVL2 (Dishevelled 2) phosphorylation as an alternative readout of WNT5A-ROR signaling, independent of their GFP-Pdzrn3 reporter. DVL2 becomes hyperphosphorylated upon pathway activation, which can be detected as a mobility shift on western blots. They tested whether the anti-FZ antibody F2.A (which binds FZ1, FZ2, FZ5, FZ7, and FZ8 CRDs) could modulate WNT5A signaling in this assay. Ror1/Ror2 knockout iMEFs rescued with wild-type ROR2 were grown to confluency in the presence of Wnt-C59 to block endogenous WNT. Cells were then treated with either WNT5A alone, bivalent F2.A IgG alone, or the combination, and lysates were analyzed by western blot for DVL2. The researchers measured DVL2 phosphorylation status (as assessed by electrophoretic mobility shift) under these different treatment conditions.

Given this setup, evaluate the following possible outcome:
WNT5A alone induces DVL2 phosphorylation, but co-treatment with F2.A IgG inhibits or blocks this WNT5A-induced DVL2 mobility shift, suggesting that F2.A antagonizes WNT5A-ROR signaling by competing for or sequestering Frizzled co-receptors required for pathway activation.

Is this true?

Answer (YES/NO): NO